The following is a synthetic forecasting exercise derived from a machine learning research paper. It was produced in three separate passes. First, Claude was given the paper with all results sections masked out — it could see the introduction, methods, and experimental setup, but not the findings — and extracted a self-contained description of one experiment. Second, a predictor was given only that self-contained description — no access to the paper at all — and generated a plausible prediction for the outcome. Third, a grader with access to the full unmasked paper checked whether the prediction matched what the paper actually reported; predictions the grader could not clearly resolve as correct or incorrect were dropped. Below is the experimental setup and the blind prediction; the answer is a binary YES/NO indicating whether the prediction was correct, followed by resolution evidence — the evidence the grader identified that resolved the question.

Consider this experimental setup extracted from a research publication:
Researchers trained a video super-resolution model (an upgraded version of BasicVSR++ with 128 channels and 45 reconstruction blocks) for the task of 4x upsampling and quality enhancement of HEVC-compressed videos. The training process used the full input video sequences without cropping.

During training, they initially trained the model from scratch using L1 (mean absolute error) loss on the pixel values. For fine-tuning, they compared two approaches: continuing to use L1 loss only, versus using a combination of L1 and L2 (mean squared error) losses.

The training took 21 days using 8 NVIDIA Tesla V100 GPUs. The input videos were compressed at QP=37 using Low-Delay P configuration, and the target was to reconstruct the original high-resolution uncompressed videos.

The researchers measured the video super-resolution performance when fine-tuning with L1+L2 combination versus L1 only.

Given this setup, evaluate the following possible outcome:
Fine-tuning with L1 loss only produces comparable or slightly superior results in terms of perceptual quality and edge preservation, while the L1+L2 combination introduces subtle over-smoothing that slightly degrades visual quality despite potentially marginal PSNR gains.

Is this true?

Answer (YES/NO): NO